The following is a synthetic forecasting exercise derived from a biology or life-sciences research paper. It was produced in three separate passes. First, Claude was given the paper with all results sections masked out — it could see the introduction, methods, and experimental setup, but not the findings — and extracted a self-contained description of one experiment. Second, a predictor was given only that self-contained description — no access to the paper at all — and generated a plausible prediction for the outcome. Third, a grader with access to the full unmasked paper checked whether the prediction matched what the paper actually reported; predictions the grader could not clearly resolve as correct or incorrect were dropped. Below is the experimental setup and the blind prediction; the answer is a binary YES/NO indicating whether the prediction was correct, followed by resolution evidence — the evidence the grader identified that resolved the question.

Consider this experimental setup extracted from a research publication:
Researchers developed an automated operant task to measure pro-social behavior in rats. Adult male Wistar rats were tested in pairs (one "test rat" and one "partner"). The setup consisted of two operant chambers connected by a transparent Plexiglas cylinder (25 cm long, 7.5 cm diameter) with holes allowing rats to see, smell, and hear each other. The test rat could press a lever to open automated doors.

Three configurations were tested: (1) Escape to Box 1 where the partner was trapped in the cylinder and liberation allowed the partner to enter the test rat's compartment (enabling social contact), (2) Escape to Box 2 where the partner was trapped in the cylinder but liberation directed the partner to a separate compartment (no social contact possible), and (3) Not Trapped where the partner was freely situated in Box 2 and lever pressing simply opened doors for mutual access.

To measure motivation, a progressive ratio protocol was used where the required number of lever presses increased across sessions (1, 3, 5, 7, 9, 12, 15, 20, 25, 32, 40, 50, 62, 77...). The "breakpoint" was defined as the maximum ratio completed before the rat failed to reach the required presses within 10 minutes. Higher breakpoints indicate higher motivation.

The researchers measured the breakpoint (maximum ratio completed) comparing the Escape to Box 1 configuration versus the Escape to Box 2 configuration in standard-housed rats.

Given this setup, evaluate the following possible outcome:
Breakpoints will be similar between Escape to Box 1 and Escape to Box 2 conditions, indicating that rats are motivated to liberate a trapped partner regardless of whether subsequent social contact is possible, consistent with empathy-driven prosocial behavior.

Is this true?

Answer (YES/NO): YES